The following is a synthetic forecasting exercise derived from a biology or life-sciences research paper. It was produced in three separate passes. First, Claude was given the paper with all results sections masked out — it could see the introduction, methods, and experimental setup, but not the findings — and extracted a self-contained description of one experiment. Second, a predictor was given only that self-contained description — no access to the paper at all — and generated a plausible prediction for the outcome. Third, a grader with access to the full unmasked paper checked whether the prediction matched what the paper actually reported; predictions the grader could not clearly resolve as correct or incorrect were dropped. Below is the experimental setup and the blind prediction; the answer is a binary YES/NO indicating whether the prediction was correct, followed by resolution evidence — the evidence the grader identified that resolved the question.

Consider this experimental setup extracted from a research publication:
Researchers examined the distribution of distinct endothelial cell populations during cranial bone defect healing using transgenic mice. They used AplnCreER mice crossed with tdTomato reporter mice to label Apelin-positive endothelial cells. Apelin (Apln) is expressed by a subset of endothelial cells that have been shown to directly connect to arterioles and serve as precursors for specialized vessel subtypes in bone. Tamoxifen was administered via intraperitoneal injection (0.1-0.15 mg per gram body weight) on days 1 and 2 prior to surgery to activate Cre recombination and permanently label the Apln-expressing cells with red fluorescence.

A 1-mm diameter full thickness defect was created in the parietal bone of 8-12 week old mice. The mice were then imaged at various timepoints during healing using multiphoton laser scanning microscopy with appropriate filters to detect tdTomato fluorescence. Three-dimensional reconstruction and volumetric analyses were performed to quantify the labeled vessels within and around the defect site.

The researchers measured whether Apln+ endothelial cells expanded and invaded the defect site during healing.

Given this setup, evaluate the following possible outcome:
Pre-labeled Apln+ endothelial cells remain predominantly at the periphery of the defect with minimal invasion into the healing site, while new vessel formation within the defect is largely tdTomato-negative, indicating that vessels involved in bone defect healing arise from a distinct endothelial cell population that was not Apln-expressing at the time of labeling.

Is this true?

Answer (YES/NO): NO